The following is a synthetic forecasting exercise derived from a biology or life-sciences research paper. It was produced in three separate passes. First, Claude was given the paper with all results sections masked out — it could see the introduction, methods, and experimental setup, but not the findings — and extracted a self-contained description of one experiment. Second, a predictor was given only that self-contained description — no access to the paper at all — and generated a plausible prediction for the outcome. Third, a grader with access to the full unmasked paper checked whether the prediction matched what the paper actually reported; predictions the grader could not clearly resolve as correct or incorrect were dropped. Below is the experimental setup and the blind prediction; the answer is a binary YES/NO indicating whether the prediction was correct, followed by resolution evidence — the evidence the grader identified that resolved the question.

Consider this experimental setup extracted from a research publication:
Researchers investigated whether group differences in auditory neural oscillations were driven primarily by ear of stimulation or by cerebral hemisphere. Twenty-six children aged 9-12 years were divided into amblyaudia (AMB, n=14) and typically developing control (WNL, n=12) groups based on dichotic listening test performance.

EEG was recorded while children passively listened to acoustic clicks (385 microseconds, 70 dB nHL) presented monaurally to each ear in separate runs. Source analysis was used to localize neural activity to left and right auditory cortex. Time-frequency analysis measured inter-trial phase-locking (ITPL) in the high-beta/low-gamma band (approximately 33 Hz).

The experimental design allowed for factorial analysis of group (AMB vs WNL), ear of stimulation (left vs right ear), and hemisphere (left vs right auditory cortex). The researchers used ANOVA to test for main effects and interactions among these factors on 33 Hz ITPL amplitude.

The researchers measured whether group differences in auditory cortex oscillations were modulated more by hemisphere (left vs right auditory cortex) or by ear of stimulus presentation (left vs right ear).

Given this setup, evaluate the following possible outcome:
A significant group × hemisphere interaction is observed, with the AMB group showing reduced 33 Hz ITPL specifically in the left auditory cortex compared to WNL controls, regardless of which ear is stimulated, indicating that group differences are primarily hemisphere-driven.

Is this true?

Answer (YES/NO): NO